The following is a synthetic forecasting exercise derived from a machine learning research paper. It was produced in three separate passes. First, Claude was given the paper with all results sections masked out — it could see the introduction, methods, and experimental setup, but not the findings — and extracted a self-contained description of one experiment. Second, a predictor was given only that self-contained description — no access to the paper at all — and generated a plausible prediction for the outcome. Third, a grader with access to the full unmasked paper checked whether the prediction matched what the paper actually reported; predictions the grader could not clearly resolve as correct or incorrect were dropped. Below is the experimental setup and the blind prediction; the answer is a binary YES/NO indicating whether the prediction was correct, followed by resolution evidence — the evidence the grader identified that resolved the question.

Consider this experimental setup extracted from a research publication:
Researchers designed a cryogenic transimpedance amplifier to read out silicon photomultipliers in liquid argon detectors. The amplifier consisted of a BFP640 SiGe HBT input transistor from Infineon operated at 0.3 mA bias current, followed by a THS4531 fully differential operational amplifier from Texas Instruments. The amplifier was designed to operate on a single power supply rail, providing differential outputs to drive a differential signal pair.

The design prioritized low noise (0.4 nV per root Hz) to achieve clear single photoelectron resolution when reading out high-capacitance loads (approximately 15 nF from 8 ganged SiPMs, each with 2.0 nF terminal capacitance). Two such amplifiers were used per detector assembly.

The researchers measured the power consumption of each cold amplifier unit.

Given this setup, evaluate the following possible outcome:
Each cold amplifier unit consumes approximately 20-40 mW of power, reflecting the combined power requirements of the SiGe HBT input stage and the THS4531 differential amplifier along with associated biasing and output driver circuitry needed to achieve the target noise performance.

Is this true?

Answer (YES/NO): NO